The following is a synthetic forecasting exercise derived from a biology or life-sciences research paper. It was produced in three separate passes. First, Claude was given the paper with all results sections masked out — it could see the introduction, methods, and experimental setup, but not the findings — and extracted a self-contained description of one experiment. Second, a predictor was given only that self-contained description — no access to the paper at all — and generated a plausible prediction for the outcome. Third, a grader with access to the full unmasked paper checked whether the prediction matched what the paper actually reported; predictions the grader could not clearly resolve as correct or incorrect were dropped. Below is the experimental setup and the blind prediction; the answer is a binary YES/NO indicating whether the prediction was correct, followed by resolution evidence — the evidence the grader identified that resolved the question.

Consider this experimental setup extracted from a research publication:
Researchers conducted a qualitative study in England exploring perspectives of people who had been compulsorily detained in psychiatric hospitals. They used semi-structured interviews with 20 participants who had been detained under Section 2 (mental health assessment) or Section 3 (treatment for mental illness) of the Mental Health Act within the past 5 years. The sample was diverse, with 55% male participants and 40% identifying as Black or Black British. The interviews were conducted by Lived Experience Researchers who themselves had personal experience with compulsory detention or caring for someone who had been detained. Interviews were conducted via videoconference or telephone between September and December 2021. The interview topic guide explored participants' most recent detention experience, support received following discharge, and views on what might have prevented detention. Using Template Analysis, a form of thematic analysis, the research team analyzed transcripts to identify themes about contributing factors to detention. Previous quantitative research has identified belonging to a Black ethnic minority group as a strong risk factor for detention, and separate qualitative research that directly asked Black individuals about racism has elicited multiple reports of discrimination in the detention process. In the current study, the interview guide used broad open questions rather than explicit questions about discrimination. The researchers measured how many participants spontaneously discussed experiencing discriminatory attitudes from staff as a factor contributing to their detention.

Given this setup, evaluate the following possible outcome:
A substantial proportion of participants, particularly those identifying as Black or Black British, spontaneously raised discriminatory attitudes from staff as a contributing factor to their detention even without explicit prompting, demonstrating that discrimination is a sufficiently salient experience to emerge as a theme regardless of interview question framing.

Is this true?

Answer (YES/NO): NO